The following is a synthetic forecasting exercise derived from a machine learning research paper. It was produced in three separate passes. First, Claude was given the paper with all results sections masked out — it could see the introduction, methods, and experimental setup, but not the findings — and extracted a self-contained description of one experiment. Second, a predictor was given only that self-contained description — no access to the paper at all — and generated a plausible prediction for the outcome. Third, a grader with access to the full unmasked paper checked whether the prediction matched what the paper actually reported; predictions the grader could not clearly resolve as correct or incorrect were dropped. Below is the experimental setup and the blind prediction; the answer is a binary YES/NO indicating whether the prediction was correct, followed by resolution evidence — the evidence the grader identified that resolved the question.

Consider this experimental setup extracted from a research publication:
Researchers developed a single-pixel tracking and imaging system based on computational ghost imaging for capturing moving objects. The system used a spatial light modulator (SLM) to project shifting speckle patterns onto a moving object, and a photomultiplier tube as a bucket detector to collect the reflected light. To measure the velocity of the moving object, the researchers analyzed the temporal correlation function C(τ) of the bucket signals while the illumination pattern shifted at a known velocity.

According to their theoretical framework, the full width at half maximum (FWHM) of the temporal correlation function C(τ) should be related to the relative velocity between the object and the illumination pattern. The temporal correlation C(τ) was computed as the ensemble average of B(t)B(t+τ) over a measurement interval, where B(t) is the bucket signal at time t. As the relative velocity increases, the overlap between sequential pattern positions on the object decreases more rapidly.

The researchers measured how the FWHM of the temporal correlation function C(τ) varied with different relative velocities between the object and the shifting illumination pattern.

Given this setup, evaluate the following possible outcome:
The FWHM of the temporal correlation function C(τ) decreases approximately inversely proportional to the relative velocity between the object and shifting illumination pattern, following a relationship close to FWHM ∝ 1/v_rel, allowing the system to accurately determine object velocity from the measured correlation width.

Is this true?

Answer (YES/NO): YES